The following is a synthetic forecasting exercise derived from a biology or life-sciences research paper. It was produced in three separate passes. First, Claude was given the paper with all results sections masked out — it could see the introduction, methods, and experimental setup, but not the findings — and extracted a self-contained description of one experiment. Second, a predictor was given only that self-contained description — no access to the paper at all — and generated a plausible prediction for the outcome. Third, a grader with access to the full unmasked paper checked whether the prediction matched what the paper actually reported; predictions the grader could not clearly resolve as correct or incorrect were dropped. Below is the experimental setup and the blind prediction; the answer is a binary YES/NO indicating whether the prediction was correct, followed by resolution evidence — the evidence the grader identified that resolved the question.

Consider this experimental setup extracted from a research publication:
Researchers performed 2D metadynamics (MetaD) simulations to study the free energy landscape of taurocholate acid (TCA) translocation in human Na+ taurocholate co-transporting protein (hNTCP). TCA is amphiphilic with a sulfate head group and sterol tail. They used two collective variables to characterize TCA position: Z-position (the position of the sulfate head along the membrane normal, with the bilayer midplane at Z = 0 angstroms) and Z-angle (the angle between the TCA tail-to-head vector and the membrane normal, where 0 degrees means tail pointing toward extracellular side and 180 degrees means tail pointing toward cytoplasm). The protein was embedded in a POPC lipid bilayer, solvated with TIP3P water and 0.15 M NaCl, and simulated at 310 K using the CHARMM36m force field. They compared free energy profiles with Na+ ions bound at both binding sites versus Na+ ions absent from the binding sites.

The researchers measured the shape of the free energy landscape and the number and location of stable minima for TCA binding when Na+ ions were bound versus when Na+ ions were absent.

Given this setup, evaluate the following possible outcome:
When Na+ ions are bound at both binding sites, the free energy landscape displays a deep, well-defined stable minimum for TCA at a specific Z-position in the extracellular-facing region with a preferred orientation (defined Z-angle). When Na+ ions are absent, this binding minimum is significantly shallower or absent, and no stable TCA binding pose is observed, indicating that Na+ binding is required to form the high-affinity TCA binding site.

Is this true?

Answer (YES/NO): NO